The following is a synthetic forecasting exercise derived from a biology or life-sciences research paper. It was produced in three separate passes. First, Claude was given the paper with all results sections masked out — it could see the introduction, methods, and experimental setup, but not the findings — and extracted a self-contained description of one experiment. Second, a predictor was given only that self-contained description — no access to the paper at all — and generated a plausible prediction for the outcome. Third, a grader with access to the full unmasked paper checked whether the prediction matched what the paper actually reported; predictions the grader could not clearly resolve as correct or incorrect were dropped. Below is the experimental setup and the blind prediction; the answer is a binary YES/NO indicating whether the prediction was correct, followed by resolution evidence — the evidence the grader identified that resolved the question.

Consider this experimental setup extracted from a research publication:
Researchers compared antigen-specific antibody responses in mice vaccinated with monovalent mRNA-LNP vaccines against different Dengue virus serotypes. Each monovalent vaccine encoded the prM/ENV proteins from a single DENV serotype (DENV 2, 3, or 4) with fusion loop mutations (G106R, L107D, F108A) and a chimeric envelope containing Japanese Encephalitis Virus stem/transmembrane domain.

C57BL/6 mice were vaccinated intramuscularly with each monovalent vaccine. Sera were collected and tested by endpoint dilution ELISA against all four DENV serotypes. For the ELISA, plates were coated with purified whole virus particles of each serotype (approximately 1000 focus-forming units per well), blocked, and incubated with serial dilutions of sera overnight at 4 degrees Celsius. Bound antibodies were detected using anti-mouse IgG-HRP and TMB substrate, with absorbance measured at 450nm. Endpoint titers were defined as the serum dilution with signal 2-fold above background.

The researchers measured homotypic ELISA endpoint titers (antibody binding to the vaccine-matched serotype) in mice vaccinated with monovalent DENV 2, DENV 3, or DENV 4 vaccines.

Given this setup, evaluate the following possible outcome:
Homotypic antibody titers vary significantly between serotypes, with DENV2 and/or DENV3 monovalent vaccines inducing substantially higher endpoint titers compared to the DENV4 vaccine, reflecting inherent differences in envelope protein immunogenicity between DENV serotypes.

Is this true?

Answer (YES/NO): NO